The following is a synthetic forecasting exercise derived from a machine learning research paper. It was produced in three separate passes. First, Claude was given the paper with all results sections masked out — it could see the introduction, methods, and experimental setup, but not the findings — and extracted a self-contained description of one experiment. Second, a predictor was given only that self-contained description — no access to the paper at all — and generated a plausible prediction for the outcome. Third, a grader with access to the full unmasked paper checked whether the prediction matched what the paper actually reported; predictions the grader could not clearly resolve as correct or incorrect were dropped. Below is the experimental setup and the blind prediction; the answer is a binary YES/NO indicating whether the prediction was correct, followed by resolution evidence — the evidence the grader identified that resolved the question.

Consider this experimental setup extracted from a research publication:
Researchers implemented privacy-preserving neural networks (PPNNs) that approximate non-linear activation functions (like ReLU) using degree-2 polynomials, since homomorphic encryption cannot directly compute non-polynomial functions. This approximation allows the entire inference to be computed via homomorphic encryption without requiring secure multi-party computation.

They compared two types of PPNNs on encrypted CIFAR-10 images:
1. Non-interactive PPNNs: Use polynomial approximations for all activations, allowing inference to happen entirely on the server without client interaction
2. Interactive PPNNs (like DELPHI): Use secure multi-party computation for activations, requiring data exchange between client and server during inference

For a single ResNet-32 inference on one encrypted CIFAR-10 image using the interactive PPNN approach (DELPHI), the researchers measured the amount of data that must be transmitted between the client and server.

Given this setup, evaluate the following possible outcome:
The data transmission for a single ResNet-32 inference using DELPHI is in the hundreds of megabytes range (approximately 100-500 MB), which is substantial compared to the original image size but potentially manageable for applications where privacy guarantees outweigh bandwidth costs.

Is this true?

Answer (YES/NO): NO